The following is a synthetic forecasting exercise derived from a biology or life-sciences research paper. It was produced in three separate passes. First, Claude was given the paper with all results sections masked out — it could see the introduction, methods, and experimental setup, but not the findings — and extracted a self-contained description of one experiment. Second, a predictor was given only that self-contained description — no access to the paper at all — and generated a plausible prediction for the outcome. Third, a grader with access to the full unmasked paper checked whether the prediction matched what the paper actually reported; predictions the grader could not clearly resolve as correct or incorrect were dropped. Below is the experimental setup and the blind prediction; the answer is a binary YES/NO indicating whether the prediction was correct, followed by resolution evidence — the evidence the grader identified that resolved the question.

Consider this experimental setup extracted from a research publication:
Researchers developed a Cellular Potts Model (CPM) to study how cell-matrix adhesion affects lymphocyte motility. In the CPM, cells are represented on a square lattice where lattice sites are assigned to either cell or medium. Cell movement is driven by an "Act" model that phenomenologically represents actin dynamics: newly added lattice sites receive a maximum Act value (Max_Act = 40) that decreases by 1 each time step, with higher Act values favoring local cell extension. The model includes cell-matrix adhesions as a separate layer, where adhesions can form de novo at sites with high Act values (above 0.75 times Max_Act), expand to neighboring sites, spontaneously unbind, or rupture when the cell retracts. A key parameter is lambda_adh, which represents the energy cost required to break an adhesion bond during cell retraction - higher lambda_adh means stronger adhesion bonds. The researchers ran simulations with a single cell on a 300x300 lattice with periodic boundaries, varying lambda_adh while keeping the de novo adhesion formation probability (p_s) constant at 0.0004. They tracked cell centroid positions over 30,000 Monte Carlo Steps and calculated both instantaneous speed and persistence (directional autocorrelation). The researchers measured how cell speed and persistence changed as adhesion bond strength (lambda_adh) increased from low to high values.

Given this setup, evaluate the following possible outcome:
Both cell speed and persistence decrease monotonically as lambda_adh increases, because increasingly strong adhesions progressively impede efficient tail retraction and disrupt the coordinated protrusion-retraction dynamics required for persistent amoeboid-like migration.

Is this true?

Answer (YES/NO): YES